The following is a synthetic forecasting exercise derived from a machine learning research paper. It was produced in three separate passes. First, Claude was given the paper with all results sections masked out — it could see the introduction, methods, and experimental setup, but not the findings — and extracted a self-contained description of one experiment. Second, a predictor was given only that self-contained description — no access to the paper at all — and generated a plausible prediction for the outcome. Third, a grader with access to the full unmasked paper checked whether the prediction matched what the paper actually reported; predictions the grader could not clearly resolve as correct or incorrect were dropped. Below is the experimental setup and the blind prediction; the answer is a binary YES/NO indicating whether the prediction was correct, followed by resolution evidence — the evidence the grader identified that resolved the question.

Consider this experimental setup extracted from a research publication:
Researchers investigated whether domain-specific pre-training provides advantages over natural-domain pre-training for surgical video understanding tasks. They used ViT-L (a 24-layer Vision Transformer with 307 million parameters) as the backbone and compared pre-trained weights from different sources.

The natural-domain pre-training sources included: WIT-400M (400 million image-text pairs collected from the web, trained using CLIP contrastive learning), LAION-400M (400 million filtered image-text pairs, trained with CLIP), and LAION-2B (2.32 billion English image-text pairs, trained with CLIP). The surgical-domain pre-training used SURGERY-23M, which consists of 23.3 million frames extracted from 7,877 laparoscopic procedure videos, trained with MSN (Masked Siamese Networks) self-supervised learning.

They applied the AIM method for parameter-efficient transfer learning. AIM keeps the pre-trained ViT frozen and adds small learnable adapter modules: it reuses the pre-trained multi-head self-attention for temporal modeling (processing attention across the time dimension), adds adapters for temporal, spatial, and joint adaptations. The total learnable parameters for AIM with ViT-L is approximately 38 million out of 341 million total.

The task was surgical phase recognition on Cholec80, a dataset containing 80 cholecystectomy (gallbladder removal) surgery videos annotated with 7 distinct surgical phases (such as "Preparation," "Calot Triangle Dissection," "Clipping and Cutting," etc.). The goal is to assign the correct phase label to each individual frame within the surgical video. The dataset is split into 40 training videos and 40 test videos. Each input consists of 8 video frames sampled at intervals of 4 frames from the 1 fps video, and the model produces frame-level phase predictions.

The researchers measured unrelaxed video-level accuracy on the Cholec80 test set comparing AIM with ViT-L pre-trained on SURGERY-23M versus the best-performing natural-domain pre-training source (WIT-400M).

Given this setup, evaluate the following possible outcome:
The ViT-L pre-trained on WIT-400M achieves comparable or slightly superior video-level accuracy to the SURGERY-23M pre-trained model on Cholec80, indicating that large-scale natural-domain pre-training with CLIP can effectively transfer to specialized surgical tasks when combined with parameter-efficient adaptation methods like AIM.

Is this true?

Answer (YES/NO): NO